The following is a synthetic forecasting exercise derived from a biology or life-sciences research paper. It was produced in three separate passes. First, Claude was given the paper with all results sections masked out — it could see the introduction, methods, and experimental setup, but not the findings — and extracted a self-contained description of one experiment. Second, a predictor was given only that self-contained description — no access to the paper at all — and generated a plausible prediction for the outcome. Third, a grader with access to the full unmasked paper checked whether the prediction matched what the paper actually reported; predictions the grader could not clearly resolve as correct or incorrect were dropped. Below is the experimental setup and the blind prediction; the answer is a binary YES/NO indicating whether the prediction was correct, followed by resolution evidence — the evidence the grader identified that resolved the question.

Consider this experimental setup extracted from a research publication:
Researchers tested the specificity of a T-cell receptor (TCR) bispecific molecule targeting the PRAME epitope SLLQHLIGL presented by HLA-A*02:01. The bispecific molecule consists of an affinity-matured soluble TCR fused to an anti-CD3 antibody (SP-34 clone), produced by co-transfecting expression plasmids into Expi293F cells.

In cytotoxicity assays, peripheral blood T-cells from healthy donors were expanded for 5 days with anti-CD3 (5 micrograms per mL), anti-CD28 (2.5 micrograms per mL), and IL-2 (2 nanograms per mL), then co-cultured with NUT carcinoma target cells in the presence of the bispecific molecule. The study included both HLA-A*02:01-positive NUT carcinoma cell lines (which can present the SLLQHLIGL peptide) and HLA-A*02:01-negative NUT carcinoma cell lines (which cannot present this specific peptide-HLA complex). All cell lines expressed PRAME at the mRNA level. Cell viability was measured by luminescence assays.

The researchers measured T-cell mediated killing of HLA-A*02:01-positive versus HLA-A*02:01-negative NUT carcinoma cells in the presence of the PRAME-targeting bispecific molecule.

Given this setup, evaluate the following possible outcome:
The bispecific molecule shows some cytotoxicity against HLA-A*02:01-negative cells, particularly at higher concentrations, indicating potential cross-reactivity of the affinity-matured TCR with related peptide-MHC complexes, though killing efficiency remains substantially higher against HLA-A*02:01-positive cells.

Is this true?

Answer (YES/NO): NO